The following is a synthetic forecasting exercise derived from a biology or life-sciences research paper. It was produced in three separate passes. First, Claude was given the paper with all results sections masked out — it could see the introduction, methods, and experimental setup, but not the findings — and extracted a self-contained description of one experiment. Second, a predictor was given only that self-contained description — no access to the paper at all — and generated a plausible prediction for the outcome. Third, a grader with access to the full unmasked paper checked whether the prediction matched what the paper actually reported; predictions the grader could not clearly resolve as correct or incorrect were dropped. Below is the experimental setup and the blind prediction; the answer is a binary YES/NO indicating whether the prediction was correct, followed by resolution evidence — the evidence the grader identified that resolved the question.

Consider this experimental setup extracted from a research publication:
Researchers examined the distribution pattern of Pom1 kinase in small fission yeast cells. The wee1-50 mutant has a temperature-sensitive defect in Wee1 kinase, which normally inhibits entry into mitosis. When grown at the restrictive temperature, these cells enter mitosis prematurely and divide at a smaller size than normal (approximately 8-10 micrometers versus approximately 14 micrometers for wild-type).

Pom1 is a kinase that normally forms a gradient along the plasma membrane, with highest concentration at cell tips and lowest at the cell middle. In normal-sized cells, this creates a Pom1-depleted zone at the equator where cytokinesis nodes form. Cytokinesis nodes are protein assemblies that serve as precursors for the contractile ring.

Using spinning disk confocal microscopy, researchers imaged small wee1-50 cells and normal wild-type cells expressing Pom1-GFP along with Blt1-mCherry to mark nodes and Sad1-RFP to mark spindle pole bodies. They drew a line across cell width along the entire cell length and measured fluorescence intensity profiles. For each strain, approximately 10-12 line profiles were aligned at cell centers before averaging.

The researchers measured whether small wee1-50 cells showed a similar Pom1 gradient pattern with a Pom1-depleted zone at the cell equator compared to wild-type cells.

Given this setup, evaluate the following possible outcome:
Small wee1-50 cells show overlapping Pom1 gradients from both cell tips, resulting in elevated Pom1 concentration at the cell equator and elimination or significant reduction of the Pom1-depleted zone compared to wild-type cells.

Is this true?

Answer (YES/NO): NO